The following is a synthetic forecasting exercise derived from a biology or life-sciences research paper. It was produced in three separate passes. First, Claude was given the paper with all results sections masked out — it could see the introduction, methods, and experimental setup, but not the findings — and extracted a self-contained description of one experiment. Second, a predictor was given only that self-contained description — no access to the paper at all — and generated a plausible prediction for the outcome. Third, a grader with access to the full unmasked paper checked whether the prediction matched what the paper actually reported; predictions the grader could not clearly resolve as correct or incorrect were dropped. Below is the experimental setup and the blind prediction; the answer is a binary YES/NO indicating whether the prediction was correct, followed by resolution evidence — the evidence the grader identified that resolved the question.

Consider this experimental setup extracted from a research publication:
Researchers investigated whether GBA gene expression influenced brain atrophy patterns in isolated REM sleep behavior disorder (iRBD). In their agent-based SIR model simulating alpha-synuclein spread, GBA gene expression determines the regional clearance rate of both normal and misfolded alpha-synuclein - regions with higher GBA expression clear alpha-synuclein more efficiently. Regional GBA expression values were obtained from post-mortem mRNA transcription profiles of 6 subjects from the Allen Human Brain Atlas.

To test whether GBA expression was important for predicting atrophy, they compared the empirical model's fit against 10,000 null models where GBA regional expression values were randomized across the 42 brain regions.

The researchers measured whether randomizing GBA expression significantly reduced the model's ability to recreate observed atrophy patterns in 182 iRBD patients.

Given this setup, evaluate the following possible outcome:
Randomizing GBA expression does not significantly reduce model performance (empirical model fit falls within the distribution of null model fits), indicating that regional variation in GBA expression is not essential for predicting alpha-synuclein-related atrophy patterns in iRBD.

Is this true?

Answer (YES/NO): NO